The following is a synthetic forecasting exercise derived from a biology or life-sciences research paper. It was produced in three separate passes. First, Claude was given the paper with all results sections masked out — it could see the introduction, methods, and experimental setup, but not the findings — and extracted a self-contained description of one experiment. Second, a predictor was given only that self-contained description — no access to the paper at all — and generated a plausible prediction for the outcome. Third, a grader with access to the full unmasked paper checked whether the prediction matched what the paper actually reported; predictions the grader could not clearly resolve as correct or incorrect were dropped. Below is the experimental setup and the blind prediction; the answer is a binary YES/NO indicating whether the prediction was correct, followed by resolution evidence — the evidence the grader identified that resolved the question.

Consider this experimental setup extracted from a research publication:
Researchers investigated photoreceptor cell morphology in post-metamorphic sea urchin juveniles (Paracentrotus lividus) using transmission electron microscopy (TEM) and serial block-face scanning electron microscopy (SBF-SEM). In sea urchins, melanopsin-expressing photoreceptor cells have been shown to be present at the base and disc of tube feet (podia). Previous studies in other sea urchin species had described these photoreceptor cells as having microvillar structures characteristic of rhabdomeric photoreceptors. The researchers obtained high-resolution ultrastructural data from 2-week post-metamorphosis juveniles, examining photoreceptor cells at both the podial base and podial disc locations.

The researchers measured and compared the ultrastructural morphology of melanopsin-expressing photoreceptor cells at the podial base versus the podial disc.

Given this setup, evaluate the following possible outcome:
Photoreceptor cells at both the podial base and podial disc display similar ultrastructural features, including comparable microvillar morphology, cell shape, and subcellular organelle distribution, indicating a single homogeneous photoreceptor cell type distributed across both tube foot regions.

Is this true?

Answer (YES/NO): YES